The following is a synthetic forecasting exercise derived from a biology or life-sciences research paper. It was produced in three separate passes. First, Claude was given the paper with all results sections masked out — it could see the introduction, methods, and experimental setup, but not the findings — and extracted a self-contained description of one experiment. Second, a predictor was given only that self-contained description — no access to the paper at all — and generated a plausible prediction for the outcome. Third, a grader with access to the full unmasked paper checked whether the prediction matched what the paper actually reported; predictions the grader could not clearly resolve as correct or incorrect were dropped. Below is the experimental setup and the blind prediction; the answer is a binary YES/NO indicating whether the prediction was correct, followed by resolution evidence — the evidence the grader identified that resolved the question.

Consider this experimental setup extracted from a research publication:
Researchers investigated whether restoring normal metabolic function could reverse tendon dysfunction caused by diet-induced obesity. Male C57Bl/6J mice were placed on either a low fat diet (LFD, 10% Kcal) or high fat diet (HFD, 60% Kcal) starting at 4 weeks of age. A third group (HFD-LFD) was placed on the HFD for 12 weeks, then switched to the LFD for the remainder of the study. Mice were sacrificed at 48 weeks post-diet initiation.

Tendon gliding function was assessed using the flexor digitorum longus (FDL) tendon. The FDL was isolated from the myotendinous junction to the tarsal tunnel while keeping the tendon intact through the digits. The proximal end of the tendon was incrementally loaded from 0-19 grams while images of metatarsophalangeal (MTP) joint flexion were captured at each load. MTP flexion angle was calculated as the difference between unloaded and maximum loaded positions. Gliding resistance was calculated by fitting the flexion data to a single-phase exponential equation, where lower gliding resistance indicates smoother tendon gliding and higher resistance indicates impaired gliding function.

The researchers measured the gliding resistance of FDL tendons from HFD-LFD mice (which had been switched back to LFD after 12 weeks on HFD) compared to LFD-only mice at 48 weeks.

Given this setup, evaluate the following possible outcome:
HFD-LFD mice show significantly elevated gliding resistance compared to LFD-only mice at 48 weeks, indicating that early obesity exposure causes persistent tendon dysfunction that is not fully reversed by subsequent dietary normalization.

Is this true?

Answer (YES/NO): YES